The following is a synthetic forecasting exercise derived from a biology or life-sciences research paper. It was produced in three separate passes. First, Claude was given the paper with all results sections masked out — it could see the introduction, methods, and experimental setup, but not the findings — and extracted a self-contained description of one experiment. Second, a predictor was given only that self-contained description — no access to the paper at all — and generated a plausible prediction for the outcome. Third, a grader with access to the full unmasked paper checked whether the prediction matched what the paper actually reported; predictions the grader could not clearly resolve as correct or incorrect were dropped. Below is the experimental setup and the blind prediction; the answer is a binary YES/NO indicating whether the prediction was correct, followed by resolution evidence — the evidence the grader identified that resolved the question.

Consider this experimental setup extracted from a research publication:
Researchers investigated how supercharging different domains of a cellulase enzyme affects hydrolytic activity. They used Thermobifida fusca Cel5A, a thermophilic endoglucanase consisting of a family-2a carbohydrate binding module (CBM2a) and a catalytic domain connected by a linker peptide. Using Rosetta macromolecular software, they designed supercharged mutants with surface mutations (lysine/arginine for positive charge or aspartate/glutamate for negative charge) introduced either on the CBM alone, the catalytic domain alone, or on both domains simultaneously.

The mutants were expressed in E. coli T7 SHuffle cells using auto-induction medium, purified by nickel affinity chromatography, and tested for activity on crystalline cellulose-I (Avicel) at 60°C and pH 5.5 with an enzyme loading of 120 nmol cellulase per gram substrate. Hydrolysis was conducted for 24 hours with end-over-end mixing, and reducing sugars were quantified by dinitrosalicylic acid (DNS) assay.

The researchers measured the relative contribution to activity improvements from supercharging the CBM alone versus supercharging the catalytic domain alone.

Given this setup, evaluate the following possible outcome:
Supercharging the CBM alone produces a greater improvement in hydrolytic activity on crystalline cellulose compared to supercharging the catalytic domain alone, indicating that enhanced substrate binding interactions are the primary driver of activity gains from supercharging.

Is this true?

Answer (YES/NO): YES